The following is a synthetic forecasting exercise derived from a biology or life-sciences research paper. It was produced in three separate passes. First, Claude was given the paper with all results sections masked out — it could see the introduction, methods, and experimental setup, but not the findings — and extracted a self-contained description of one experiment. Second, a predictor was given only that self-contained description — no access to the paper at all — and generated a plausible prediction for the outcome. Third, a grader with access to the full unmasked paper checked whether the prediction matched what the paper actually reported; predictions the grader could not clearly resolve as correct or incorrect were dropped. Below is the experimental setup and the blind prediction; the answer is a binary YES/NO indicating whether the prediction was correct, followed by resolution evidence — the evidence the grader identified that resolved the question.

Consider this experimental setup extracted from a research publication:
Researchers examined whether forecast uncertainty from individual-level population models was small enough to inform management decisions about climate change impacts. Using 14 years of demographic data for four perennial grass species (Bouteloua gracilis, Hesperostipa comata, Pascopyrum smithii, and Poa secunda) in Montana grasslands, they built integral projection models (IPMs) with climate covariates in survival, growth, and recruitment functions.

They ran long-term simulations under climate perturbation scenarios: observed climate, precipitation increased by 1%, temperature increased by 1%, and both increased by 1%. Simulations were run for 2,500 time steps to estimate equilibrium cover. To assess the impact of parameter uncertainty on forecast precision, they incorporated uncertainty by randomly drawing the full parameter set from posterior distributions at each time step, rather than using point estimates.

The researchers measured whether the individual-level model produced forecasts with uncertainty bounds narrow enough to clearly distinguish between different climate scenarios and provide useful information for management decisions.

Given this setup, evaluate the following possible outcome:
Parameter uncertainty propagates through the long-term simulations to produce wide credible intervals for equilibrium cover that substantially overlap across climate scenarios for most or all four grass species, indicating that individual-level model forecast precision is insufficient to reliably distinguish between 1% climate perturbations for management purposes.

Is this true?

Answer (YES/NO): YES